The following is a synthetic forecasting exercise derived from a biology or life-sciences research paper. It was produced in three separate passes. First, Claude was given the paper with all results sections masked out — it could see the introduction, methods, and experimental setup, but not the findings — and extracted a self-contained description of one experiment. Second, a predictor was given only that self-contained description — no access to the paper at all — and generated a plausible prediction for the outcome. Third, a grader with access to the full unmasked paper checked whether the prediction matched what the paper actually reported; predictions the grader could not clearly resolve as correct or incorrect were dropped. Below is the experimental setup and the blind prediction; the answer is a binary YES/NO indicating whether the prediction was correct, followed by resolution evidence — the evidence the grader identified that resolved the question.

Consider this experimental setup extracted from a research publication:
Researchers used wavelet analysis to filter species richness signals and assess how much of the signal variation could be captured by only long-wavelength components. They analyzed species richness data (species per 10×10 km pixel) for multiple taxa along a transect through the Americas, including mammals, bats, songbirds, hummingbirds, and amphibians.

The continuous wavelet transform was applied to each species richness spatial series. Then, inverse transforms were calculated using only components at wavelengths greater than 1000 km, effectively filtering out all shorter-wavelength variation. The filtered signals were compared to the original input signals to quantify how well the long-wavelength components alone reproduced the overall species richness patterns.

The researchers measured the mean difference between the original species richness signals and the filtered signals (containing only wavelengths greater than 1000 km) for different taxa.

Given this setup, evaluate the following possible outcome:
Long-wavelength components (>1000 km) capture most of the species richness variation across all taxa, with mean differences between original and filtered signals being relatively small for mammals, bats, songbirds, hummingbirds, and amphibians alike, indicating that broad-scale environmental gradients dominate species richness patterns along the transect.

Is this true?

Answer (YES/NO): NO